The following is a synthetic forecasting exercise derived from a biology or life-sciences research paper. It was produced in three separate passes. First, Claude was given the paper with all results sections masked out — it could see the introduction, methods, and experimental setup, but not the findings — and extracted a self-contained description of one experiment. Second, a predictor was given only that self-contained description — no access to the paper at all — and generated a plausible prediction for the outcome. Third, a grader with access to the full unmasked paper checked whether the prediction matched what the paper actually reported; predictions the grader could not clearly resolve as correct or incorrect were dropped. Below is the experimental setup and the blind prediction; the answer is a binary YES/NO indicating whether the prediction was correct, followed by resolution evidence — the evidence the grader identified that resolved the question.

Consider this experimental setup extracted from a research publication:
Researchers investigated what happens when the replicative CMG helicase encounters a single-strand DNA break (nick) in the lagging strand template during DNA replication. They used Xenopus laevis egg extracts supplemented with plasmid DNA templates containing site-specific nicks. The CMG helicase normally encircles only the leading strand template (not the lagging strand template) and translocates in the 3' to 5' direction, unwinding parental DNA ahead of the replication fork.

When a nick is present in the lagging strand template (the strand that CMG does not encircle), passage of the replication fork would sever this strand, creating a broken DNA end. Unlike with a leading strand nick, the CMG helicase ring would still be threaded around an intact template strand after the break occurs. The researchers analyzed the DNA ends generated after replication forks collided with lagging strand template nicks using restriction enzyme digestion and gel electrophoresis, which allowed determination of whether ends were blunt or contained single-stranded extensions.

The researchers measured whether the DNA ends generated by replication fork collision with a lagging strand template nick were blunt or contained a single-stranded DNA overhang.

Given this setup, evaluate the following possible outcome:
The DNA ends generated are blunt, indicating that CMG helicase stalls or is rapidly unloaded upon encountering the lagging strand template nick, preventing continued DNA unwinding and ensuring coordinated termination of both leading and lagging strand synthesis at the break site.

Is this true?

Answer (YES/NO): NO